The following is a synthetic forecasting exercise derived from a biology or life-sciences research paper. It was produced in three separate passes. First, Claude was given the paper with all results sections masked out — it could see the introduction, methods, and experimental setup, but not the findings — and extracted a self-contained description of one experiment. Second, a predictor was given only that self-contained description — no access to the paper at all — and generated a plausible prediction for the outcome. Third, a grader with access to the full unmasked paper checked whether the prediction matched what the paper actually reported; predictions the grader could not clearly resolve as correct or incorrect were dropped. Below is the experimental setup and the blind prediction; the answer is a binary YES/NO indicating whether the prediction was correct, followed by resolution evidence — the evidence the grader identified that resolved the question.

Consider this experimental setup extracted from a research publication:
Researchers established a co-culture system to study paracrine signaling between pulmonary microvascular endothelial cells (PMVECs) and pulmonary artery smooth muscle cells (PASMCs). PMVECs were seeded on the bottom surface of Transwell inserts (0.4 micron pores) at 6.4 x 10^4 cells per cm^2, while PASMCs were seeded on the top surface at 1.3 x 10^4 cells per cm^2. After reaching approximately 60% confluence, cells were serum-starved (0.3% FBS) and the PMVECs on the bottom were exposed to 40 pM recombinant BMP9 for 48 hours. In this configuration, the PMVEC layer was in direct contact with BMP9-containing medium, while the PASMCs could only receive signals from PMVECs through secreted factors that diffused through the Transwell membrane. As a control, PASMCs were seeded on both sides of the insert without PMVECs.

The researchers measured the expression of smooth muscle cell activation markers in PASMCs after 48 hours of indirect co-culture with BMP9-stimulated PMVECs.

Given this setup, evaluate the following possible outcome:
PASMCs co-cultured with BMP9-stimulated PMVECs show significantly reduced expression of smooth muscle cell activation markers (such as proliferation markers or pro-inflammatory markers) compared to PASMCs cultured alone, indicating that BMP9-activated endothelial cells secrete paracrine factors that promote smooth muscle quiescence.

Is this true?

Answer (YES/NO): NO